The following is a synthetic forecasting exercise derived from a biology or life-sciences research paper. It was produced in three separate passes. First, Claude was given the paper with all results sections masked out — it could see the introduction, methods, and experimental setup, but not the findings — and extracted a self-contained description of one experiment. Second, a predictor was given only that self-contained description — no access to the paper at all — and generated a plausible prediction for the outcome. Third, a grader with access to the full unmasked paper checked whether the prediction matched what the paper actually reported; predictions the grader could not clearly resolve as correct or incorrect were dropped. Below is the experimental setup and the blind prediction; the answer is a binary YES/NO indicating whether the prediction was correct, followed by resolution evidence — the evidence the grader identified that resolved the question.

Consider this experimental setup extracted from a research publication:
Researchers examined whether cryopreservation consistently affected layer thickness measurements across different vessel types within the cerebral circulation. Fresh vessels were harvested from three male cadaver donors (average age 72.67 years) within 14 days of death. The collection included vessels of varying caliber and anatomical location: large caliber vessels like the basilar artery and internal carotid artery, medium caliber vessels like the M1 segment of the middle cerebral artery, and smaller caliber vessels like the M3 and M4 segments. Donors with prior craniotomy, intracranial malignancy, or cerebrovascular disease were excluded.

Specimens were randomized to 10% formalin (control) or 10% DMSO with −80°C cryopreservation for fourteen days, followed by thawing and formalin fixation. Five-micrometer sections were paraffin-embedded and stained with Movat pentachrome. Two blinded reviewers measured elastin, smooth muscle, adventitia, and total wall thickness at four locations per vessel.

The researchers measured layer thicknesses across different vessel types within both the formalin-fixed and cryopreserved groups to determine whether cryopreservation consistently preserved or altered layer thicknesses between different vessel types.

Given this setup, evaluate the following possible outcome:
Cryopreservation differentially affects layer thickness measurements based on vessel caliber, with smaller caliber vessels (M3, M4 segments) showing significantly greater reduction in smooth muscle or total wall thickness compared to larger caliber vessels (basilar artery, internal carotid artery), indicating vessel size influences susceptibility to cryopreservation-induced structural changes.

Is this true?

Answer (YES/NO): NO